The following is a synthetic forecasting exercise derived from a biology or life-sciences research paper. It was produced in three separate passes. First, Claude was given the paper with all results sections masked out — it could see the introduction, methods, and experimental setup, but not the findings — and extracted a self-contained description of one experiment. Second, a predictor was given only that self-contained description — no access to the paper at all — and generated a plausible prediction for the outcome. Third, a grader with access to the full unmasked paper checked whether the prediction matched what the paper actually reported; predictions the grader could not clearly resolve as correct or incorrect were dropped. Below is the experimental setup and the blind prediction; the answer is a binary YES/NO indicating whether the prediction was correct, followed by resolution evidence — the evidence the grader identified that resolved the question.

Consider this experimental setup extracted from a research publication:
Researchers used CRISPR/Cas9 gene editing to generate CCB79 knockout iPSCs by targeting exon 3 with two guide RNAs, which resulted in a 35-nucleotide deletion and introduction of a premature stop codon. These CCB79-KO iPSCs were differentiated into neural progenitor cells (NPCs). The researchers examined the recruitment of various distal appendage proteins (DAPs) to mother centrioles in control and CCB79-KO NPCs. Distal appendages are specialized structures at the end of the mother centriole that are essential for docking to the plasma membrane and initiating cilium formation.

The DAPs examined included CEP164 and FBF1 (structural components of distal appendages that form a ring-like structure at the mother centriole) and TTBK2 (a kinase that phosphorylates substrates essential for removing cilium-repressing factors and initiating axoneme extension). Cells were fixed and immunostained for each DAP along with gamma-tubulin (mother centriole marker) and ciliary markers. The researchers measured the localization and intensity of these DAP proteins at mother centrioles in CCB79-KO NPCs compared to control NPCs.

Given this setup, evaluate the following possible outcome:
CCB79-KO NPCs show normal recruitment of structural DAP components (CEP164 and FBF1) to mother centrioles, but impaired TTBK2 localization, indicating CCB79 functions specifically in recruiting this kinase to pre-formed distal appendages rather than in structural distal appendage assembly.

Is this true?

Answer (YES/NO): YES